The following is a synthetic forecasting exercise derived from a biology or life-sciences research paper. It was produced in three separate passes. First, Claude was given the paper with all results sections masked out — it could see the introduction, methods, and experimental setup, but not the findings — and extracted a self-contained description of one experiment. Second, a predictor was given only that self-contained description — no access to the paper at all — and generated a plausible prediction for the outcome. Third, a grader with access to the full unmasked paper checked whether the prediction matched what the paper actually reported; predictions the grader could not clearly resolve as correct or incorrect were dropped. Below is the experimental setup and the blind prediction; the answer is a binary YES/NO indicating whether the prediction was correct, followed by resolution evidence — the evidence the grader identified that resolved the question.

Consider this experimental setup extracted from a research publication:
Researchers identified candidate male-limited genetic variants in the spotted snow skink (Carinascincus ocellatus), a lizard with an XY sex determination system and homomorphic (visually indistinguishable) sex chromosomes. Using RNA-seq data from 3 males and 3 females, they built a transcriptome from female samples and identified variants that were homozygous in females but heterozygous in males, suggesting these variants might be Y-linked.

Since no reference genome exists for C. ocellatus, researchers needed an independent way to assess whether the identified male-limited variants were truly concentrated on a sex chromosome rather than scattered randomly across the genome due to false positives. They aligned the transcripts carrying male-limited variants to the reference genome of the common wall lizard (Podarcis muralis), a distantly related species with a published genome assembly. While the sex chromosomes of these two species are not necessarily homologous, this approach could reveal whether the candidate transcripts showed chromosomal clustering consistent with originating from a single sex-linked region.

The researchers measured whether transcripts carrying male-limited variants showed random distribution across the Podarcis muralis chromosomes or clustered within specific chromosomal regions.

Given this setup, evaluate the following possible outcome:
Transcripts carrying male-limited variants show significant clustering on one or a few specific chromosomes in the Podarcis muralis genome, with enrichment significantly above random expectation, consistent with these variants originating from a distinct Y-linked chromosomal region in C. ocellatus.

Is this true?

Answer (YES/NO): YES